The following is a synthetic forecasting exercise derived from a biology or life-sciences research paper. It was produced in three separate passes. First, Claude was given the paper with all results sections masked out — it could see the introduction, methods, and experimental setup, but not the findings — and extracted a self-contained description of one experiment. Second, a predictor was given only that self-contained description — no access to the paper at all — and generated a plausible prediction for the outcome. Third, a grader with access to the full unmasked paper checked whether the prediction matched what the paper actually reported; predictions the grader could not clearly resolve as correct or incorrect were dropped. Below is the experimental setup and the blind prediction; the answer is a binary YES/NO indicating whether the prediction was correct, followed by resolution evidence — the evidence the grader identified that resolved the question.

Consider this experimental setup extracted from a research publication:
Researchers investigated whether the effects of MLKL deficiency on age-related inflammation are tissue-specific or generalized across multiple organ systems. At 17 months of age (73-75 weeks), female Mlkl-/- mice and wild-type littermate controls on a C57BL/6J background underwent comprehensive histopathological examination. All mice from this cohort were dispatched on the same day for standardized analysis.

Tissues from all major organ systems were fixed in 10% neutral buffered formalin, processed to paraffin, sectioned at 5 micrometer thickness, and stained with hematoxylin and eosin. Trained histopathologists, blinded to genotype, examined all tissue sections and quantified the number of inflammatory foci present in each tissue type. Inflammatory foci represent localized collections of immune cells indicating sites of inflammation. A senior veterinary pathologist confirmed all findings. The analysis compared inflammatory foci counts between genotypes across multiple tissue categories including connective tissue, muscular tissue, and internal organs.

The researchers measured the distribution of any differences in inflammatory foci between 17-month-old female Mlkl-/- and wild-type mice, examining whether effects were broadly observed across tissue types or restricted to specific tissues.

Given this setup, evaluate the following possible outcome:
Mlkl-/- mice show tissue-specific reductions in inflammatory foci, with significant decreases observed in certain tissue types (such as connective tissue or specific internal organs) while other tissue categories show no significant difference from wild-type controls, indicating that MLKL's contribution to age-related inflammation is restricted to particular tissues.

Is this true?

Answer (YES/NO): YES